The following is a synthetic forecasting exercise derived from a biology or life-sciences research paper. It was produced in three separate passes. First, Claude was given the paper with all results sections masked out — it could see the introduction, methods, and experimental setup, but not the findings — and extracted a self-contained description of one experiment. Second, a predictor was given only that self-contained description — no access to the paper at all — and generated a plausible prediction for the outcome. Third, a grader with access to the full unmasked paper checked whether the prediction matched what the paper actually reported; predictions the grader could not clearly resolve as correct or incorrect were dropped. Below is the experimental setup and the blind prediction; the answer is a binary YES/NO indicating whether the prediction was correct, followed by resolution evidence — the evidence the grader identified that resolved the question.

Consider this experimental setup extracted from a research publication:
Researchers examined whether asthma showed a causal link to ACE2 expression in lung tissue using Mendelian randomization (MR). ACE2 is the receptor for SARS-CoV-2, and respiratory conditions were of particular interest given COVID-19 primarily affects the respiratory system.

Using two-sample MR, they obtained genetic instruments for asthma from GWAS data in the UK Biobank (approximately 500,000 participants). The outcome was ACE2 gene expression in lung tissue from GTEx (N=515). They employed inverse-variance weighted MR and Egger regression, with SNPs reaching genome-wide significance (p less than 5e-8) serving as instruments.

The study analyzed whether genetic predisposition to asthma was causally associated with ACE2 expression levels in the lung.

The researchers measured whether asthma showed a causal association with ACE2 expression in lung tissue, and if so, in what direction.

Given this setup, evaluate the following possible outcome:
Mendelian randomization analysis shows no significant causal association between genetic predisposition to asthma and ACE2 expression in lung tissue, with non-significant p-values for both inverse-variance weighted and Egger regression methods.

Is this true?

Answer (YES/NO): NO